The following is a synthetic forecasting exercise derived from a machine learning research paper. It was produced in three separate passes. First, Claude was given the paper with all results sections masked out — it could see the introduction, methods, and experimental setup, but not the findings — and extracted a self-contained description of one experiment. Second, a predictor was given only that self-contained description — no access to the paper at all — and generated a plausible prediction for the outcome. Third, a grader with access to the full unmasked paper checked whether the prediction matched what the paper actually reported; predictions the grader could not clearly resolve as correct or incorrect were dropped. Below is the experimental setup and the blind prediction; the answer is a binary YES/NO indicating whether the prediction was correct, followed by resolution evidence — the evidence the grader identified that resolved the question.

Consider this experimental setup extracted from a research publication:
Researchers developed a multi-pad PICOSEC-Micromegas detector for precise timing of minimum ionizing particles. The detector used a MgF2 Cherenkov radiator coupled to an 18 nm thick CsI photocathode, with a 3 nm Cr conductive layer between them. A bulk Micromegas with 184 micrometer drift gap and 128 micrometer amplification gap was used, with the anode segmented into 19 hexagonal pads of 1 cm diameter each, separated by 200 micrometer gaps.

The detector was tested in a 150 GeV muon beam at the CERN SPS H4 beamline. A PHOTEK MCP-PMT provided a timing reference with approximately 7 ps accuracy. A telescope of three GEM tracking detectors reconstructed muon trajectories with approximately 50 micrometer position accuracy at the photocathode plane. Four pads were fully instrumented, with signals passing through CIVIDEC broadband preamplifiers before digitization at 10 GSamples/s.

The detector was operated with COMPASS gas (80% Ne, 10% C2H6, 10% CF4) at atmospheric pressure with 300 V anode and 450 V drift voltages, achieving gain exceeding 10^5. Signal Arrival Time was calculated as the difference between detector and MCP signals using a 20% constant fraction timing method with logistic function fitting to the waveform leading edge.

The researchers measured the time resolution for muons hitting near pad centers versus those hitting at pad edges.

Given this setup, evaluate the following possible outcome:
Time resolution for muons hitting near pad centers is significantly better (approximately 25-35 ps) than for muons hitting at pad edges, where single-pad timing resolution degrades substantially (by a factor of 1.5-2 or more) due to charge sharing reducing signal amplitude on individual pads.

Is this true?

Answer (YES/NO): YES